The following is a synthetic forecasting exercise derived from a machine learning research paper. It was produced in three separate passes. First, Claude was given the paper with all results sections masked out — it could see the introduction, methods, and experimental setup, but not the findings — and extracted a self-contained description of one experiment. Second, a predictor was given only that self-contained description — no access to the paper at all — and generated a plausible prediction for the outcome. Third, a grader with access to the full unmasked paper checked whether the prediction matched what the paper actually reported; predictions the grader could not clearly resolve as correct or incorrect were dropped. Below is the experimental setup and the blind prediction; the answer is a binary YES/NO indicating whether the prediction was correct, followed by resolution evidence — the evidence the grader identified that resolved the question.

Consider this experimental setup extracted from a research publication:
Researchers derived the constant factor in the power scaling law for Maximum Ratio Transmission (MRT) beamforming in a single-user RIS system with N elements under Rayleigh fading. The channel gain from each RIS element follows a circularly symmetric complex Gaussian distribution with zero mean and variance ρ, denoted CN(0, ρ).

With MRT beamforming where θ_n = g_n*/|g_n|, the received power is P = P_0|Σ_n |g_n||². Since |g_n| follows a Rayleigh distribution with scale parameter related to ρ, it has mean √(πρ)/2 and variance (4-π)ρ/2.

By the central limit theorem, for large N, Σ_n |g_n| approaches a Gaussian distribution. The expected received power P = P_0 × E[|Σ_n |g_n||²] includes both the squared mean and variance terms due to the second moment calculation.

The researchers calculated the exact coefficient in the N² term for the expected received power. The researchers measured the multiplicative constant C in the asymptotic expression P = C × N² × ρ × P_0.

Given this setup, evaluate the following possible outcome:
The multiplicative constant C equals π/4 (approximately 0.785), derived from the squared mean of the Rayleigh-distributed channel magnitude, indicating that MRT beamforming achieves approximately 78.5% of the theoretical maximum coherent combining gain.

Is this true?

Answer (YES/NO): NO